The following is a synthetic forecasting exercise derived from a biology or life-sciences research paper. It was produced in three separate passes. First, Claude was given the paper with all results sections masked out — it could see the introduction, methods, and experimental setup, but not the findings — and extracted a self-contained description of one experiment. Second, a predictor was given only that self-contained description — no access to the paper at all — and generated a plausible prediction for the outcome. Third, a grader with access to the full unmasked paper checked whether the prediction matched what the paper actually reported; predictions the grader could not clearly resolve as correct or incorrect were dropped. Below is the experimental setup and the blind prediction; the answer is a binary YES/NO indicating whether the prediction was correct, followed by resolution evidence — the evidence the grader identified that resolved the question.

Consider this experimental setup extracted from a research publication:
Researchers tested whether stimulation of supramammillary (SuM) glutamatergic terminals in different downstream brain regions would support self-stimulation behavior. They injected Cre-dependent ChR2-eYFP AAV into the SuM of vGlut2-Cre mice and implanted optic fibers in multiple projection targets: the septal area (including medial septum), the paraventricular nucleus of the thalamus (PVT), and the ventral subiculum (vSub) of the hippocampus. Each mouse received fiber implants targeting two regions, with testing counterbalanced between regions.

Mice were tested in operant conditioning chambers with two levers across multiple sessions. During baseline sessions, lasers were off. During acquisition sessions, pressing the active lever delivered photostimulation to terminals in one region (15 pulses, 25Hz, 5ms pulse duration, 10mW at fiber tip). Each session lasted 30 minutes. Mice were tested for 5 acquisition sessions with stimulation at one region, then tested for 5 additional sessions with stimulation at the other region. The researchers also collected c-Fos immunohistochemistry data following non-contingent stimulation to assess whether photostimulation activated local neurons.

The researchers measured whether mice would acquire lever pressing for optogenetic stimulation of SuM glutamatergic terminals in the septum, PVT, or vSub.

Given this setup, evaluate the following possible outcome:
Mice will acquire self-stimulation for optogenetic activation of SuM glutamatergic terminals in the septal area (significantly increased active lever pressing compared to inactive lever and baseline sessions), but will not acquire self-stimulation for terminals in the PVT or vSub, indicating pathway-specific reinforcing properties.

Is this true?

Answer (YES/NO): YES